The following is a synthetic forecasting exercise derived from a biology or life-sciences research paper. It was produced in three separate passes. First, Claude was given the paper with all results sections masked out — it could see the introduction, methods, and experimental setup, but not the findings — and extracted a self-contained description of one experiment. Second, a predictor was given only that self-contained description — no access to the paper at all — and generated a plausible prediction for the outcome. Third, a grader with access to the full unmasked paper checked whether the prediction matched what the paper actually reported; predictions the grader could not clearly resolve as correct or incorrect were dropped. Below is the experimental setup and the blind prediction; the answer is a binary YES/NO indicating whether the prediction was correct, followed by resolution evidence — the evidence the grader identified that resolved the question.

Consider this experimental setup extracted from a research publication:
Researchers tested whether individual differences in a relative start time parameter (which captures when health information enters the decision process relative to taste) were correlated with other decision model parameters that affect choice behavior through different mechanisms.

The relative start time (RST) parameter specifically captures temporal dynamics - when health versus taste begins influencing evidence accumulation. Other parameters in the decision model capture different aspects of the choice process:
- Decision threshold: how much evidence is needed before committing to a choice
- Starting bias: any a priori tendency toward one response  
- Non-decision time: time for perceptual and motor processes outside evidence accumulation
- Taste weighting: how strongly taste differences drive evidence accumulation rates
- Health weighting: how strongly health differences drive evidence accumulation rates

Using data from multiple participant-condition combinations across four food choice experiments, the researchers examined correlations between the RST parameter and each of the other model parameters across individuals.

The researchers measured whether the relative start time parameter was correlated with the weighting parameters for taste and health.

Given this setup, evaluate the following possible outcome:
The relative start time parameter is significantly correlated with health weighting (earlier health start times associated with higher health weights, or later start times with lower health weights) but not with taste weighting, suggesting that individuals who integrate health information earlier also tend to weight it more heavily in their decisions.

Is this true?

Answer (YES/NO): NO